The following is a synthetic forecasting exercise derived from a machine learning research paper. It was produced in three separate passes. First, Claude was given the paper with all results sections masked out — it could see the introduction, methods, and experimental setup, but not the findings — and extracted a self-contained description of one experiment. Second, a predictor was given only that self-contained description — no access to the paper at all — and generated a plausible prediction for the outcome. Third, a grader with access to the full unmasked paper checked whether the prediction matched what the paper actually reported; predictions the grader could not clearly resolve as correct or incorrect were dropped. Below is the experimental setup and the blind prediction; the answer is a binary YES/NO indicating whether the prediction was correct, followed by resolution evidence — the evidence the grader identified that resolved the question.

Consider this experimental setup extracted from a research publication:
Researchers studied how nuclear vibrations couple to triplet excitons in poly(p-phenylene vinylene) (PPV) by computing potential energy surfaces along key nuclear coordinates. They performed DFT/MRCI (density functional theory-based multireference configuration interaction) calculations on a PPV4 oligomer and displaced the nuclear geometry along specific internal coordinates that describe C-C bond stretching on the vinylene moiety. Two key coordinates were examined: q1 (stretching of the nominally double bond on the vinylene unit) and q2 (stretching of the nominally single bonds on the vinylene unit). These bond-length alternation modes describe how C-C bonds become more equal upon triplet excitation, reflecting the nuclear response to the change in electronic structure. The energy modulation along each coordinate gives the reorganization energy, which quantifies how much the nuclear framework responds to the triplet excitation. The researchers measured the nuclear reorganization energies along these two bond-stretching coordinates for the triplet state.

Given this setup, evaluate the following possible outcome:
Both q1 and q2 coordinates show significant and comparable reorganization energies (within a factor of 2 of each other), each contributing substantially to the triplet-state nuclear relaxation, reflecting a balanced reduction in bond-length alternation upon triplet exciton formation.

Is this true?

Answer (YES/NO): NO